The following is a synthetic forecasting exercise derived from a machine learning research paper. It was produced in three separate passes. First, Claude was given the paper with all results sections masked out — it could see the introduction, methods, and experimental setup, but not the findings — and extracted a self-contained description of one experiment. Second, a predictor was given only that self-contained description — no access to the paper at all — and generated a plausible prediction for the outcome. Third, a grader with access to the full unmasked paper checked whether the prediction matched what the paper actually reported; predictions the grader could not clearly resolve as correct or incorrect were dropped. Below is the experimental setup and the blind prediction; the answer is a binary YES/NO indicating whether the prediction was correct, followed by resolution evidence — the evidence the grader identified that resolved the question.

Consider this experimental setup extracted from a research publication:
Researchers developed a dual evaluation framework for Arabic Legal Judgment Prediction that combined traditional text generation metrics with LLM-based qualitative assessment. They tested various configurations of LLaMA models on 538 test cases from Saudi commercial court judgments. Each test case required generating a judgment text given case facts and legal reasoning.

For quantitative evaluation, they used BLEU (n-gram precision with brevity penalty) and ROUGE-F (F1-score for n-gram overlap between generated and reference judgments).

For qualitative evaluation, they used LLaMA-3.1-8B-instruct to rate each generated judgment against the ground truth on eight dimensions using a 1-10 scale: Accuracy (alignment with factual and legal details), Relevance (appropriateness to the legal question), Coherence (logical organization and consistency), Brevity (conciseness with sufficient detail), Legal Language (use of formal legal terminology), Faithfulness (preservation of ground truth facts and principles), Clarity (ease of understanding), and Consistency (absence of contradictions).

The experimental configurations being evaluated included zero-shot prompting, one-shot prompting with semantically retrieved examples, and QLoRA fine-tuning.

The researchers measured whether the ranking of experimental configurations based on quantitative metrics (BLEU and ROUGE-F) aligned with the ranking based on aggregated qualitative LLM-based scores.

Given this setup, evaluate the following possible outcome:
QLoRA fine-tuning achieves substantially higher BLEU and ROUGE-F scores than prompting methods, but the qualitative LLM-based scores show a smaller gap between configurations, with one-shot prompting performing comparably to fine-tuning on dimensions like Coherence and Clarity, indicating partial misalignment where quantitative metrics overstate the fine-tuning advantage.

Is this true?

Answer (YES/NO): NO